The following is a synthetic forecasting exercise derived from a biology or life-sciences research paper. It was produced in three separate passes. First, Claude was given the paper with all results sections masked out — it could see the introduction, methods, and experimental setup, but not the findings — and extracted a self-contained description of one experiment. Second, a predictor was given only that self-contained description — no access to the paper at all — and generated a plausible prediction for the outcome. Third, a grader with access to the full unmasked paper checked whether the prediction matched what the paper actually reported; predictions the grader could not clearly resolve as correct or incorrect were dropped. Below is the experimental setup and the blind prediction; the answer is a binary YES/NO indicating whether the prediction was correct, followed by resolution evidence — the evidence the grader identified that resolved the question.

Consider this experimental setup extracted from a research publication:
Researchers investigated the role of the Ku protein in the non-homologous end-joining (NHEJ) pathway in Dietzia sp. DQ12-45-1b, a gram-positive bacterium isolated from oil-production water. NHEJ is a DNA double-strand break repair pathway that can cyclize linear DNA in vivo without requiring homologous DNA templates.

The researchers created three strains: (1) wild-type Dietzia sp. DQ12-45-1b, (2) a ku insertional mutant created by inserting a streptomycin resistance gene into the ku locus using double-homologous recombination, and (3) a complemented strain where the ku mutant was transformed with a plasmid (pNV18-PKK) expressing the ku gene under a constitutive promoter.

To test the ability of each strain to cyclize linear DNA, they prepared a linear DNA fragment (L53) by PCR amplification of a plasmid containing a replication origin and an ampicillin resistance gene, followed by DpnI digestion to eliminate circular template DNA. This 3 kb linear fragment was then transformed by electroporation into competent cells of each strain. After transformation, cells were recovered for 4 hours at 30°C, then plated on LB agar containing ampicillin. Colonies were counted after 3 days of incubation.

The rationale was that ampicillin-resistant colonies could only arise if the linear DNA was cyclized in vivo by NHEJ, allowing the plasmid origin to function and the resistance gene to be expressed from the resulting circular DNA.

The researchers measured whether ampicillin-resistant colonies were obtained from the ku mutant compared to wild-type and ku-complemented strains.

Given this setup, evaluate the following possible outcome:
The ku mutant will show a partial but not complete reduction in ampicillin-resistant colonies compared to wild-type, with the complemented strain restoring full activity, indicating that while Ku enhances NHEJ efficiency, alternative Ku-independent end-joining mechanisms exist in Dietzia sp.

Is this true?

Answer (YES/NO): NO